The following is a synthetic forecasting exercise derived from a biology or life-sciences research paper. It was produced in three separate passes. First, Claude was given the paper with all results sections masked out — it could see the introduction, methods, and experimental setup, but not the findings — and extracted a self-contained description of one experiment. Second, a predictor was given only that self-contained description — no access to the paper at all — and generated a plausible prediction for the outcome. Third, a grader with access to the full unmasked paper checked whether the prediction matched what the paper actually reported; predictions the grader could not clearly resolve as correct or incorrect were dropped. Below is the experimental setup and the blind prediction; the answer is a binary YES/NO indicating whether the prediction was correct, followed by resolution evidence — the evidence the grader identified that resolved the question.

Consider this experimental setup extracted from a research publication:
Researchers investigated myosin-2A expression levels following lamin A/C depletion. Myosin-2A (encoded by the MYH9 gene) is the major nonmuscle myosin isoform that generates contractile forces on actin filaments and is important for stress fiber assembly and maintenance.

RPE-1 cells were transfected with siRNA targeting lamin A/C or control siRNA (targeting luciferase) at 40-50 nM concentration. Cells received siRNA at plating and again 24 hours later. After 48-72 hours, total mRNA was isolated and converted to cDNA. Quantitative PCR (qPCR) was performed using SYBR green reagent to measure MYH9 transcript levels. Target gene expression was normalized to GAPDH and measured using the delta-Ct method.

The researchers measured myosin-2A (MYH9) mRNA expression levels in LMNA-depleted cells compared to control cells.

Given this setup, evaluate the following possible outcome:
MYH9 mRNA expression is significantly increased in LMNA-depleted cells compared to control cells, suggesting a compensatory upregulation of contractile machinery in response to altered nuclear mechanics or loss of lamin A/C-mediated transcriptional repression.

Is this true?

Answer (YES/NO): YES